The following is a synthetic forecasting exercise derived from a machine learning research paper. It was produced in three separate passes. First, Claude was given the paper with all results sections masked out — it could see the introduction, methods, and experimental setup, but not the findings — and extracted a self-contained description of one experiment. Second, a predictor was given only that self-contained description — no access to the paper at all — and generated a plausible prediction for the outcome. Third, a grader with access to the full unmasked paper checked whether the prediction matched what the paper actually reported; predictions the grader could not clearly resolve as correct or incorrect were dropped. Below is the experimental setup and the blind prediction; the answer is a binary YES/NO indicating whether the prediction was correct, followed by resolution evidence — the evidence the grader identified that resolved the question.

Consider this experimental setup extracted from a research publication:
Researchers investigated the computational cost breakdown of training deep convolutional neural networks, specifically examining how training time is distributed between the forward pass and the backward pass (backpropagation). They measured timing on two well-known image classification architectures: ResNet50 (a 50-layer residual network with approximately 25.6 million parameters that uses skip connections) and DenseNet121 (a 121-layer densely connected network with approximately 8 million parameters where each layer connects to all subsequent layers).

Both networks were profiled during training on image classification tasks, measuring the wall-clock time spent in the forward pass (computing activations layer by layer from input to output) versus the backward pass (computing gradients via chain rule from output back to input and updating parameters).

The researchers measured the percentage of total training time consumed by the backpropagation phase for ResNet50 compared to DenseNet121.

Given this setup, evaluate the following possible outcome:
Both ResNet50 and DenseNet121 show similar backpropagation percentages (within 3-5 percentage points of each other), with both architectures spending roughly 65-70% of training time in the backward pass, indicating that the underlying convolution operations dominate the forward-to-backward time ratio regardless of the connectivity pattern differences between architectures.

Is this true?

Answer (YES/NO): NO